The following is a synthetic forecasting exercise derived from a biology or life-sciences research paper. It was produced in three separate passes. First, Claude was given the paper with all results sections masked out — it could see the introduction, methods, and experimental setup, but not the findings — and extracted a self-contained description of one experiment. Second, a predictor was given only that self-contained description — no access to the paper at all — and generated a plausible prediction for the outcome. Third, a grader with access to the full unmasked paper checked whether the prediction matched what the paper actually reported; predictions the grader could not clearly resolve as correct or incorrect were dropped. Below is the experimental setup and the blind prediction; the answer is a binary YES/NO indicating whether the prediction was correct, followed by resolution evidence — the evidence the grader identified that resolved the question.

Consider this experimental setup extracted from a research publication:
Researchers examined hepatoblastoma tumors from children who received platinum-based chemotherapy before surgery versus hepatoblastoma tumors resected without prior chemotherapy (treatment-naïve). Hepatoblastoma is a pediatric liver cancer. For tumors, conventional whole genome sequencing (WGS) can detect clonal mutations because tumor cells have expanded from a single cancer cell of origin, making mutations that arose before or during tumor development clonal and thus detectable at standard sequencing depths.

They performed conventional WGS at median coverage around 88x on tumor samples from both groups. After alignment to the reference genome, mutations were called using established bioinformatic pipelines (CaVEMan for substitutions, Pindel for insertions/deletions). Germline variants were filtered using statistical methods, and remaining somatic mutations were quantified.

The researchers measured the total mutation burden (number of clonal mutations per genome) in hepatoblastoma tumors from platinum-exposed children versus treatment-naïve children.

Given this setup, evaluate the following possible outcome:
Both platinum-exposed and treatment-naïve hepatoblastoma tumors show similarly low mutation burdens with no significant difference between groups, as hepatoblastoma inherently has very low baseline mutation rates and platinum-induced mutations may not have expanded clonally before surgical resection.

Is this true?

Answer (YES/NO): YES